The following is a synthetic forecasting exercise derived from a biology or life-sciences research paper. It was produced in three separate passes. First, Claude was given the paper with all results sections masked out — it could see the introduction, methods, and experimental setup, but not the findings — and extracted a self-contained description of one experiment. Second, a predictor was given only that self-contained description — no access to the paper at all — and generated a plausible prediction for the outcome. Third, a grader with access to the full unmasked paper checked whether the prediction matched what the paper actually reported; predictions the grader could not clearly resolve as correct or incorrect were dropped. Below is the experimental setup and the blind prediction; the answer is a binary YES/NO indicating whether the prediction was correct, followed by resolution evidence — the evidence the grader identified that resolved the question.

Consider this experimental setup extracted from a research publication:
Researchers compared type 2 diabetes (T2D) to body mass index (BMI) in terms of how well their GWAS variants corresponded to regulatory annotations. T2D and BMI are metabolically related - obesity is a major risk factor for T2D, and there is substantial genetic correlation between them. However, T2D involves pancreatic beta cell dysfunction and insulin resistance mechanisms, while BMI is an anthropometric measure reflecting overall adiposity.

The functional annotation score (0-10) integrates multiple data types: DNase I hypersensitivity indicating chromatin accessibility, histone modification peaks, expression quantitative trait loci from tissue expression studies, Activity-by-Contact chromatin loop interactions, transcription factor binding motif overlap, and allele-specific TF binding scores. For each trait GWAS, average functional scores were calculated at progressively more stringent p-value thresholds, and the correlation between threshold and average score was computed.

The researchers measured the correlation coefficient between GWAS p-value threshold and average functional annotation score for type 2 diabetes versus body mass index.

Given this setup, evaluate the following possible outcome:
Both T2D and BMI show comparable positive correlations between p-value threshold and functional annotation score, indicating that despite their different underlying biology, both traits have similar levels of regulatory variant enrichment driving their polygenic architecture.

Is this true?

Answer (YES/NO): NO